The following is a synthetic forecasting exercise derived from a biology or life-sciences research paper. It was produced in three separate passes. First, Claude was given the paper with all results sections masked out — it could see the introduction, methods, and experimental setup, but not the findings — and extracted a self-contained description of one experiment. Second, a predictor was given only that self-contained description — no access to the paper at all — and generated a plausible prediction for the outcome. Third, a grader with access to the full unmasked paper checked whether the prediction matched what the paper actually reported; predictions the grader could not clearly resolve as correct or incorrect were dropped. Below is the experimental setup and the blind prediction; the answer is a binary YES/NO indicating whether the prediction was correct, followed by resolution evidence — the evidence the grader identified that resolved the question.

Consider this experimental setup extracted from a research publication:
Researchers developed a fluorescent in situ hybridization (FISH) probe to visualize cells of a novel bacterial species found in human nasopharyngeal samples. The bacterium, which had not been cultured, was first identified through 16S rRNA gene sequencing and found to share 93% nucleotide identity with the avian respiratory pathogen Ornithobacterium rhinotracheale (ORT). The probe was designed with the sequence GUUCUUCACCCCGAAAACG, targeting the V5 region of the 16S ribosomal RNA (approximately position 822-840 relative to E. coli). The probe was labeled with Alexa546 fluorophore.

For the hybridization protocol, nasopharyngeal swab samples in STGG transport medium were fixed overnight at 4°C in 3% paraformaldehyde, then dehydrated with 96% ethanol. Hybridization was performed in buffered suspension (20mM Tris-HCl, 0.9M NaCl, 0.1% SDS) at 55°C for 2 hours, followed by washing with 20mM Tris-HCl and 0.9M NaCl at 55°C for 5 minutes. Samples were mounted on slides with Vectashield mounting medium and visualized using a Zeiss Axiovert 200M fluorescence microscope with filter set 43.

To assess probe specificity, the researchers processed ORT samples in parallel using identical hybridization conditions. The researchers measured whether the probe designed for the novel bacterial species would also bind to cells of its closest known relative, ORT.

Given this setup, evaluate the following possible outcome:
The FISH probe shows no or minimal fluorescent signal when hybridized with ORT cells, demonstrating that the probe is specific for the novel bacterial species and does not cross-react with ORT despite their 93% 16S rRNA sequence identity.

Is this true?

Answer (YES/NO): YES